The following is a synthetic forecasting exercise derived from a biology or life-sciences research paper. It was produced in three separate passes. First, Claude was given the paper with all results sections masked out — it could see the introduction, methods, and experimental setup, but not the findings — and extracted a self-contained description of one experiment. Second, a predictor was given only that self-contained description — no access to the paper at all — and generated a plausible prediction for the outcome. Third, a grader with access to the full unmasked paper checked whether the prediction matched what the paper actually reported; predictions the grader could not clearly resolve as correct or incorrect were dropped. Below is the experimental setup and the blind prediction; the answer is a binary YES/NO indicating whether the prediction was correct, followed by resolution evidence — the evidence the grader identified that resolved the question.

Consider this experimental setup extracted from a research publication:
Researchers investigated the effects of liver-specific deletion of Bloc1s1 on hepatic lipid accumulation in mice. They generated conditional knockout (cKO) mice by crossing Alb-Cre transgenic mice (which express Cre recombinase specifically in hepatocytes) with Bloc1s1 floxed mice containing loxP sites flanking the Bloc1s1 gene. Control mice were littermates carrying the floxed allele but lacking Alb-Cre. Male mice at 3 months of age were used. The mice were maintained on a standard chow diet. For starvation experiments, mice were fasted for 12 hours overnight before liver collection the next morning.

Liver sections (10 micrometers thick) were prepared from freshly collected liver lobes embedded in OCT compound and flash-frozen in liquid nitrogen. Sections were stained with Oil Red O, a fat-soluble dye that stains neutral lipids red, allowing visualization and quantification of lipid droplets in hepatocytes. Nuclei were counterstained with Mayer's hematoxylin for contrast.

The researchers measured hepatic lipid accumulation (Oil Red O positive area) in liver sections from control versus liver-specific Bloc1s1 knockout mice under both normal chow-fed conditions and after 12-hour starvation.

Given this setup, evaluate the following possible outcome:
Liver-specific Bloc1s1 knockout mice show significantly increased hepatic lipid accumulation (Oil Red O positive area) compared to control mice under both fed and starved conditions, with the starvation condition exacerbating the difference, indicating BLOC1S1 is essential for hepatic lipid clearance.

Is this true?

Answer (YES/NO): NO